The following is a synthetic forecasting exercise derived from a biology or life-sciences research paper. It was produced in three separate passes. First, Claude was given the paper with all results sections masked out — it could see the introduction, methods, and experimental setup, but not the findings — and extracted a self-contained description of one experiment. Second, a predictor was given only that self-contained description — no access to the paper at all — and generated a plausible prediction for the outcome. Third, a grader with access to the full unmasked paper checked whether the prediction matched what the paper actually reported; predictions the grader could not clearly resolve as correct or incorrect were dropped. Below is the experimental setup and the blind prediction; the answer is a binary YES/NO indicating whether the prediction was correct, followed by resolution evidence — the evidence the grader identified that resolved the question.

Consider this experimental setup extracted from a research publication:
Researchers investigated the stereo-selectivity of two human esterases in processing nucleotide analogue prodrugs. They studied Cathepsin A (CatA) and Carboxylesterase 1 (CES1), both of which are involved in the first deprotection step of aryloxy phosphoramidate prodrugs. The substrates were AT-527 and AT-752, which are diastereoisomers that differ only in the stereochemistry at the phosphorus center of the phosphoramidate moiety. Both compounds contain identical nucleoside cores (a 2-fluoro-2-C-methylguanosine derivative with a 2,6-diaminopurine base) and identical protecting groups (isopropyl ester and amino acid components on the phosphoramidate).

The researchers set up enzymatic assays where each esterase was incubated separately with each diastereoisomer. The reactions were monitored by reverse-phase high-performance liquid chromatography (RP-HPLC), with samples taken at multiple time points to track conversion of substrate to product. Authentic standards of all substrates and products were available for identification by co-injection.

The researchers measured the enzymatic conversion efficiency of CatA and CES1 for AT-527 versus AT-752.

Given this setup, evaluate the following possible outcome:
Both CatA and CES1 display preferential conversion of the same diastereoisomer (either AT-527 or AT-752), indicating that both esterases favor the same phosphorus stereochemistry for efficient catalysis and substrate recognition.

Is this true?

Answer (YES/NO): NO